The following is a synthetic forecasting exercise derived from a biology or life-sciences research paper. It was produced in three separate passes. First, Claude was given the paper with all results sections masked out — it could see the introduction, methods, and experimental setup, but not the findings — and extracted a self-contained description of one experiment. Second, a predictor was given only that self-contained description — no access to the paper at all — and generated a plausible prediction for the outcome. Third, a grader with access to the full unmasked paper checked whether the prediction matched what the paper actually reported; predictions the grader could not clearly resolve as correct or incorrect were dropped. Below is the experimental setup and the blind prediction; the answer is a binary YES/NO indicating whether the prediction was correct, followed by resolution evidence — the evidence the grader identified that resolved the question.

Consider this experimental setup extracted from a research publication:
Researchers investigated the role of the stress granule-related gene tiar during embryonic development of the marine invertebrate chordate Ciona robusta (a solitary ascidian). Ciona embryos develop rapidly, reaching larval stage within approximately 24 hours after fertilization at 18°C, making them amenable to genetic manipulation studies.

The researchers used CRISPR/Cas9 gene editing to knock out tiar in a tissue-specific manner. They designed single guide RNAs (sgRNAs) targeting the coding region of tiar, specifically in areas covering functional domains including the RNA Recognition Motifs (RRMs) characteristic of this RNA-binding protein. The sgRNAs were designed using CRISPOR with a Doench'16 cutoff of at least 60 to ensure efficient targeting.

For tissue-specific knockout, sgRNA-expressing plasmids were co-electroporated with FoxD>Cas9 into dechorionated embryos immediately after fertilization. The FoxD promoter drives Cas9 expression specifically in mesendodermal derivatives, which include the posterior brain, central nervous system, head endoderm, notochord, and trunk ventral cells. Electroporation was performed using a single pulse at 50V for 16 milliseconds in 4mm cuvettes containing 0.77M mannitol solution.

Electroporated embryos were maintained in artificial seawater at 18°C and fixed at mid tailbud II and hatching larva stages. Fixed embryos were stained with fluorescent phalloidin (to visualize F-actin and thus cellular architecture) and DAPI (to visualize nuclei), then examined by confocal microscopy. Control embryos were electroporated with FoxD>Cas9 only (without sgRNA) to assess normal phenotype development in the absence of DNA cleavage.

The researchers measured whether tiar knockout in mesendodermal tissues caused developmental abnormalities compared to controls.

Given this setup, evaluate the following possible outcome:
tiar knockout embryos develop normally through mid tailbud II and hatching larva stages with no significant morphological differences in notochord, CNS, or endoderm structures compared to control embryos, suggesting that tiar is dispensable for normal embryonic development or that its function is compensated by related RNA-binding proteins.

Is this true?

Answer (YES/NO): NO